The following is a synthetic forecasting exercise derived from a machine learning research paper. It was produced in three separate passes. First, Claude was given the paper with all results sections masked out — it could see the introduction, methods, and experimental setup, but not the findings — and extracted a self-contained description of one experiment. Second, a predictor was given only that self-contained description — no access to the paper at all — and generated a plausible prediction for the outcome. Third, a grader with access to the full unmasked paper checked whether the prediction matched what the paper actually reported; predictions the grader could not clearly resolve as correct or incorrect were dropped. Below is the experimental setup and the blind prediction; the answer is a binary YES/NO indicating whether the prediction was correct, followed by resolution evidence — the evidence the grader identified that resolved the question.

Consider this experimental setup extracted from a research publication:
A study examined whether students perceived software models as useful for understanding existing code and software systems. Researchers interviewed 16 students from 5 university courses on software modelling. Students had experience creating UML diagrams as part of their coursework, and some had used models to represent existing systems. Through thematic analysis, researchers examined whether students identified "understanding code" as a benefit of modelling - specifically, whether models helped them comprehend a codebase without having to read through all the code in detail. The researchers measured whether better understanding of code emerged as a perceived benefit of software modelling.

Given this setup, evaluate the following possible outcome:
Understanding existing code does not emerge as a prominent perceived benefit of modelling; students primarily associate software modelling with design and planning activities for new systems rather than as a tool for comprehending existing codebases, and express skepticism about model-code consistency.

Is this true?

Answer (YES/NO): NO